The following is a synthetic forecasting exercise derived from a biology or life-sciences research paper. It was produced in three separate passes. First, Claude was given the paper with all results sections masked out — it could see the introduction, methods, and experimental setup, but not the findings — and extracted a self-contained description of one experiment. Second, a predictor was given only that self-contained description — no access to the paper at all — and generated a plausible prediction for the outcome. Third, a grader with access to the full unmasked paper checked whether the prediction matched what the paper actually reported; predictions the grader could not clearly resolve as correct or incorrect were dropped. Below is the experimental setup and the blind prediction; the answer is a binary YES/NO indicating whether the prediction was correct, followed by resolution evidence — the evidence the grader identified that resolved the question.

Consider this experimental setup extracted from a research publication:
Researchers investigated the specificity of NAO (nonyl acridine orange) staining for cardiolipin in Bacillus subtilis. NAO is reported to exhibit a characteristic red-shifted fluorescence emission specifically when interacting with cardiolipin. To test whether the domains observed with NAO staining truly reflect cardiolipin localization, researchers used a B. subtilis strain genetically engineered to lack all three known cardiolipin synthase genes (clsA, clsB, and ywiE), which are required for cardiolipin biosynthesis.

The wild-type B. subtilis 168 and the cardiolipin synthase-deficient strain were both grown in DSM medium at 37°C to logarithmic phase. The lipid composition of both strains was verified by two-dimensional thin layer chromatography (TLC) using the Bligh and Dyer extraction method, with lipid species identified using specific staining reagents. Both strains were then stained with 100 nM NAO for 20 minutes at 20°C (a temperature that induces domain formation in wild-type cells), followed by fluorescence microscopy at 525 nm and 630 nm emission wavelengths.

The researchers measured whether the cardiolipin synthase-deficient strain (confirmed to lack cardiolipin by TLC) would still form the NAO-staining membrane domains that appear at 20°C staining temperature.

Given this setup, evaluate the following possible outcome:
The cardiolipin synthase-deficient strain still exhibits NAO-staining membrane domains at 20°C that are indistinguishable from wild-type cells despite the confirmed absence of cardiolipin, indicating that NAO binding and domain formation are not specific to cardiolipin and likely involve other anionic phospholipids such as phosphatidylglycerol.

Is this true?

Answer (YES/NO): NO